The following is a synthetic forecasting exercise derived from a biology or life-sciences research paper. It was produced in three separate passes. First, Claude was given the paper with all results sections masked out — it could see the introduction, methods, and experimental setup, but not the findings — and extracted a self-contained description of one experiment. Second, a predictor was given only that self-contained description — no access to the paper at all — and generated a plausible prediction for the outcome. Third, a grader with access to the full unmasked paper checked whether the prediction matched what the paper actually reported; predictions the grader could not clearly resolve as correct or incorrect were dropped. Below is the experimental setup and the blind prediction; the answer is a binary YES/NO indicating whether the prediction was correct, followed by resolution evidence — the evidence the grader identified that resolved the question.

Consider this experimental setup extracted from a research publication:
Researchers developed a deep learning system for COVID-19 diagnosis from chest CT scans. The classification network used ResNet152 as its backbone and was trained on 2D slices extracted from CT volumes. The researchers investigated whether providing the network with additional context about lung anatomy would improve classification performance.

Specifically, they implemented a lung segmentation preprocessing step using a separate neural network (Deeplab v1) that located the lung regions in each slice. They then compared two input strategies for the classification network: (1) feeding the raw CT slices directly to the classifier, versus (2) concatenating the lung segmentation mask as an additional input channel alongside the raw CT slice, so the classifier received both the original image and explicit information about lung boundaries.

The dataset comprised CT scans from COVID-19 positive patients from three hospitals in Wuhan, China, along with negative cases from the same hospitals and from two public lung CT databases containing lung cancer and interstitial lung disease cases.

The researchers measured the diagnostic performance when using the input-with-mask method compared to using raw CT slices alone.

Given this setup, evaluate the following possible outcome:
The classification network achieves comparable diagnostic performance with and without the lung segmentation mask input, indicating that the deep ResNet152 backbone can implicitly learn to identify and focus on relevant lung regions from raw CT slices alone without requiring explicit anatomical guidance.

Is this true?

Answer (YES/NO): NO